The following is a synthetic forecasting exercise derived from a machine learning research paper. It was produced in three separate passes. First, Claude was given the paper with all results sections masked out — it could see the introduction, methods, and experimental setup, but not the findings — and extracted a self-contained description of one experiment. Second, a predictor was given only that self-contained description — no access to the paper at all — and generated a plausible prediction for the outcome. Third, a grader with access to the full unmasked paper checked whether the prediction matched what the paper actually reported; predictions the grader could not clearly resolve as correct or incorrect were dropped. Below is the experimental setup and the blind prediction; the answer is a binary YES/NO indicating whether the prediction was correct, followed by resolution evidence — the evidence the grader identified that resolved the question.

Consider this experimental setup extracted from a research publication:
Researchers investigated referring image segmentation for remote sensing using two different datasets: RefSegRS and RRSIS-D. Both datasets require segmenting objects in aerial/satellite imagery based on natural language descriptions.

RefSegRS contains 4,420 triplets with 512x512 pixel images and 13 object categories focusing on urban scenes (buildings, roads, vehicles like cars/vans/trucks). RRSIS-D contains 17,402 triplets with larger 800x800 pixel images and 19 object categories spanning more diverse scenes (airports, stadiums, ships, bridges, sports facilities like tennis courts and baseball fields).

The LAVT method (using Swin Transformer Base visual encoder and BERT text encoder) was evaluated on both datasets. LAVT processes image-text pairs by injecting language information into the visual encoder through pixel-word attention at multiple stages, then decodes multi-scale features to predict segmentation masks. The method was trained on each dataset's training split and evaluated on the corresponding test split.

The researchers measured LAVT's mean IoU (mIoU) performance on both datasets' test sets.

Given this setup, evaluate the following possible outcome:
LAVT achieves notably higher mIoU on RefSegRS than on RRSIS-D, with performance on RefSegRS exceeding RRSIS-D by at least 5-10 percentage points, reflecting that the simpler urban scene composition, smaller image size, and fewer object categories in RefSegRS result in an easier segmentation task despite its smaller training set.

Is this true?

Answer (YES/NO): NO